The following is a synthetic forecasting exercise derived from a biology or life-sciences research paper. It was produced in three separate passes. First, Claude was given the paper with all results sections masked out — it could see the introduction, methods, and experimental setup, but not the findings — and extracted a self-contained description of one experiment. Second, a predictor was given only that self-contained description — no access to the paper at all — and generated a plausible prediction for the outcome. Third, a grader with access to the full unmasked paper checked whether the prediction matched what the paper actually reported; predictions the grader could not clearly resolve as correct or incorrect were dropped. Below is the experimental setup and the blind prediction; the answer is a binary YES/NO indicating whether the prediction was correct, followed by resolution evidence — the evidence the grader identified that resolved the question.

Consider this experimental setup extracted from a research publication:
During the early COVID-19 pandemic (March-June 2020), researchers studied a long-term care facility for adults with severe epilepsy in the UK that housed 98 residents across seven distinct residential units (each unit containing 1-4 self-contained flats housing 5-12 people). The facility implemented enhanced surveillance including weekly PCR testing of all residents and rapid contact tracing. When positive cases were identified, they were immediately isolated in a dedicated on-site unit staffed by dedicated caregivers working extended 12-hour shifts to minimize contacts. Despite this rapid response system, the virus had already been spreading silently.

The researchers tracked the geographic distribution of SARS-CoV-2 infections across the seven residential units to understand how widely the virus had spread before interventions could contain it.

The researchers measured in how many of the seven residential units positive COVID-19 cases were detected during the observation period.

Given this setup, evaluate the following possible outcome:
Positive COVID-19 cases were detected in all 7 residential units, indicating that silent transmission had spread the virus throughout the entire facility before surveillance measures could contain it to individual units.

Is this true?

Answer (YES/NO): NO